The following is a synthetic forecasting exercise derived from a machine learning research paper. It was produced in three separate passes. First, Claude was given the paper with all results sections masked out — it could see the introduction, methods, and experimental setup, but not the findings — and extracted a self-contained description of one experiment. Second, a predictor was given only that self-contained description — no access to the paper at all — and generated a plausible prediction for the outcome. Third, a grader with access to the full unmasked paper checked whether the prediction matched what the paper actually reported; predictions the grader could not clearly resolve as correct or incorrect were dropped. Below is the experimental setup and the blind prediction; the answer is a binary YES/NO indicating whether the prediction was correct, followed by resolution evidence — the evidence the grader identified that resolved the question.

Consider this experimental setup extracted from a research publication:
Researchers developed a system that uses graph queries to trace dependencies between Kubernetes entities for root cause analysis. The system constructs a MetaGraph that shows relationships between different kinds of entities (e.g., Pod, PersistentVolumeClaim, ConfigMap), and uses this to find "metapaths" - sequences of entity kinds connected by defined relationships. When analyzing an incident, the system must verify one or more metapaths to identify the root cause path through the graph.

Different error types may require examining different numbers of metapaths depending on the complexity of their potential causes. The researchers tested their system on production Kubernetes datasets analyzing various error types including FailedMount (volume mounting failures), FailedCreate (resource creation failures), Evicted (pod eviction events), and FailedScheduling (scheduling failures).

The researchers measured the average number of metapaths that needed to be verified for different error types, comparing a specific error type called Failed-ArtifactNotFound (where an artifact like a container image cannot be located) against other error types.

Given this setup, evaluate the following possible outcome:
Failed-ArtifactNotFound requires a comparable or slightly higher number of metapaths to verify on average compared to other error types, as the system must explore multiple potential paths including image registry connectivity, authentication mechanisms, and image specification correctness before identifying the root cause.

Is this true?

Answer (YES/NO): NO